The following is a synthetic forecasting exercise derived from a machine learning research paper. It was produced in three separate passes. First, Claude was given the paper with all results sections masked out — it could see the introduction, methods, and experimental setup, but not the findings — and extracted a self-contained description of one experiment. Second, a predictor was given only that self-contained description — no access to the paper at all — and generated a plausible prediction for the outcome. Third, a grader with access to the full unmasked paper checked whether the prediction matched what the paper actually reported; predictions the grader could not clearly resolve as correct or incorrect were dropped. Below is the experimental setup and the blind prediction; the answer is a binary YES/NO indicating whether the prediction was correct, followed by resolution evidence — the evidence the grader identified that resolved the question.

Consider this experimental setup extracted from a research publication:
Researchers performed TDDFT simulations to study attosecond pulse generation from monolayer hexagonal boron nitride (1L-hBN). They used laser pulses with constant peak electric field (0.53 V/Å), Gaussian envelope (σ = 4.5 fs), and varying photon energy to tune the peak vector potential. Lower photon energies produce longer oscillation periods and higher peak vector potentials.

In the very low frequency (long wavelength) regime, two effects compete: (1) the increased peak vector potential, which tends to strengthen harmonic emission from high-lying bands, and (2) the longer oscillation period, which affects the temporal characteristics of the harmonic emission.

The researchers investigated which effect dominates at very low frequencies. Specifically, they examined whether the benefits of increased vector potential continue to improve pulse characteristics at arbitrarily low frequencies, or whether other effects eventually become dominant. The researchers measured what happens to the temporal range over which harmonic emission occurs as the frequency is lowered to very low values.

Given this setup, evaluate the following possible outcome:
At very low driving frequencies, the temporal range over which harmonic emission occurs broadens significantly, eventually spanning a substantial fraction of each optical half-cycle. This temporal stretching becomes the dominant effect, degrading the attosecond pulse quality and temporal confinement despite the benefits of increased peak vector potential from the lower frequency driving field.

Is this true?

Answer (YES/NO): YES